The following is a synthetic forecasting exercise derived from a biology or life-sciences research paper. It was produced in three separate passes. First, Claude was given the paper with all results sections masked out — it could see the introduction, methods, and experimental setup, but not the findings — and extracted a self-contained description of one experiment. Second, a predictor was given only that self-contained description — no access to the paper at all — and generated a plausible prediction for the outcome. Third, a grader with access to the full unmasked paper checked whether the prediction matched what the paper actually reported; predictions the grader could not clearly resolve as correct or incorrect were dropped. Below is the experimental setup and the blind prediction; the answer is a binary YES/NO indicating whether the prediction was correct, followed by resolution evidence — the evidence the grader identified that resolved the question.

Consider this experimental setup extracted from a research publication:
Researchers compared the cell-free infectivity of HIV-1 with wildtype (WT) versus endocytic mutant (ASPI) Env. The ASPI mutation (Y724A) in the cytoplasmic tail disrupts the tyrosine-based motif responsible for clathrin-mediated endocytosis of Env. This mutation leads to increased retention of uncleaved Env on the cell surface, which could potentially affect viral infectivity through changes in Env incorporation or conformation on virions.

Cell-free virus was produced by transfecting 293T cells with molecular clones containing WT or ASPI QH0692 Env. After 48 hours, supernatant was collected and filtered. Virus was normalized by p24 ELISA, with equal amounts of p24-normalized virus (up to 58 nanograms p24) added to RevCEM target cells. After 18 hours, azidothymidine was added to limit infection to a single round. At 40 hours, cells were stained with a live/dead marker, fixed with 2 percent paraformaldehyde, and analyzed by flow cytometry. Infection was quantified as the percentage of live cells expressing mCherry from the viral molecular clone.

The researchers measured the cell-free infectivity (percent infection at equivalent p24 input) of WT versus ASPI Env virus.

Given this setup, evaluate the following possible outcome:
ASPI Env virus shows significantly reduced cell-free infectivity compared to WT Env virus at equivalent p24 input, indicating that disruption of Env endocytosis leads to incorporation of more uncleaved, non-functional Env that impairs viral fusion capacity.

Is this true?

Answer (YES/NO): YES